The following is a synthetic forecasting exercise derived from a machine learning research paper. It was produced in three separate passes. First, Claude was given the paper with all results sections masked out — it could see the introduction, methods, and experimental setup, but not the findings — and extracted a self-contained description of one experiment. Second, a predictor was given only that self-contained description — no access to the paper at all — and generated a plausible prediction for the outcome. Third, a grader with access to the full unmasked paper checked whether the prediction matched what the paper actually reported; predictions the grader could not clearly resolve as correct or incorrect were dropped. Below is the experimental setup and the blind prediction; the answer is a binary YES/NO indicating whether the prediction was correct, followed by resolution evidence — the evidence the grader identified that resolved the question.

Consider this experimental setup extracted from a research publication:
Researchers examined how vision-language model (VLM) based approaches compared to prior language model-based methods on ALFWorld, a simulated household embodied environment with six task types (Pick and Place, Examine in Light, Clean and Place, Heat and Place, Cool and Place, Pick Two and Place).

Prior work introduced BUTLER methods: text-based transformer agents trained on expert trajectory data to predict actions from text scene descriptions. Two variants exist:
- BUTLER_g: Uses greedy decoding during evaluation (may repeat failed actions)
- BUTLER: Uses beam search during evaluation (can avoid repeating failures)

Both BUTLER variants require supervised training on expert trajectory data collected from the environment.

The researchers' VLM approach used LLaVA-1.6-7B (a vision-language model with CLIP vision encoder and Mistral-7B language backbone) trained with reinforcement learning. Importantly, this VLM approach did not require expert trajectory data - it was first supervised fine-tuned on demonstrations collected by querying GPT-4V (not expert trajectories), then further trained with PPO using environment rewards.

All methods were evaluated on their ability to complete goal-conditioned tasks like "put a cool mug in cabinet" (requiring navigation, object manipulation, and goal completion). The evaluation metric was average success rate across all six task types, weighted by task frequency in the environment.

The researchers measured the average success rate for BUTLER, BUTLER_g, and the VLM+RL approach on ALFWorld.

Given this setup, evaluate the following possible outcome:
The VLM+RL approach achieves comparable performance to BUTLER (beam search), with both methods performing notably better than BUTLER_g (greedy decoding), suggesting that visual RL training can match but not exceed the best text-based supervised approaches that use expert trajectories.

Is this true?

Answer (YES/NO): NO